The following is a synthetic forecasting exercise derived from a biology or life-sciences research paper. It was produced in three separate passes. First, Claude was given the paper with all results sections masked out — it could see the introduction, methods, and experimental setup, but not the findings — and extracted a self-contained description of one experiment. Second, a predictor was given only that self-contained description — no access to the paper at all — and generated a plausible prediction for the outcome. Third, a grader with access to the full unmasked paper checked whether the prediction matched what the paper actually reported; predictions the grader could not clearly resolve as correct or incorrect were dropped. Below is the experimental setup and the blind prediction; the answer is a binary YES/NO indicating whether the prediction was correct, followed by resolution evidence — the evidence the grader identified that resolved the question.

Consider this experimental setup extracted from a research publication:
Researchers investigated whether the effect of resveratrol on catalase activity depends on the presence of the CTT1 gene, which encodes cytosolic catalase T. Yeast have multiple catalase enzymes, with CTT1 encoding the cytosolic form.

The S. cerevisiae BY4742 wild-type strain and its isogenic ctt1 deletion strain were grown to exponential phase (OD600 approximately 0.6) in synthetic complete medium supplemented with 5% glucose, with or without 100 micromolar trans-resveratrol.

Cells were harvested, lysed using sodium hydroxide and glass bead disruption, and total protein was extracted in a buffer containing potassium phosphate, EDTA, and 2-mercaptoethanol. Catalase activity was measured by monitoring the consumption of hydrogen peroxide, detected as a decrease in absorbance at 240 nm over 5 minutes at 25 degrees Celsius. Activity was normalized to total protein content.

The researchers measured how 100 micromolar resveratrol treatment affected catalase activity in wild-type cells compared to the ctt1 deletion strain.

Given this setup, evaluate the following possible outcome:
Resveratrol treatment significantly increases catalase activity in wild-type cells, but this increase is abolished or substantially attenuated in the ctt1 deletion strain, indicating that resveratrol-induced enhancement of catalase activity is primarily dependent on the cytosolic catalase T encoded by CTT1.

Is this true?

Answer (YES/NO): YES